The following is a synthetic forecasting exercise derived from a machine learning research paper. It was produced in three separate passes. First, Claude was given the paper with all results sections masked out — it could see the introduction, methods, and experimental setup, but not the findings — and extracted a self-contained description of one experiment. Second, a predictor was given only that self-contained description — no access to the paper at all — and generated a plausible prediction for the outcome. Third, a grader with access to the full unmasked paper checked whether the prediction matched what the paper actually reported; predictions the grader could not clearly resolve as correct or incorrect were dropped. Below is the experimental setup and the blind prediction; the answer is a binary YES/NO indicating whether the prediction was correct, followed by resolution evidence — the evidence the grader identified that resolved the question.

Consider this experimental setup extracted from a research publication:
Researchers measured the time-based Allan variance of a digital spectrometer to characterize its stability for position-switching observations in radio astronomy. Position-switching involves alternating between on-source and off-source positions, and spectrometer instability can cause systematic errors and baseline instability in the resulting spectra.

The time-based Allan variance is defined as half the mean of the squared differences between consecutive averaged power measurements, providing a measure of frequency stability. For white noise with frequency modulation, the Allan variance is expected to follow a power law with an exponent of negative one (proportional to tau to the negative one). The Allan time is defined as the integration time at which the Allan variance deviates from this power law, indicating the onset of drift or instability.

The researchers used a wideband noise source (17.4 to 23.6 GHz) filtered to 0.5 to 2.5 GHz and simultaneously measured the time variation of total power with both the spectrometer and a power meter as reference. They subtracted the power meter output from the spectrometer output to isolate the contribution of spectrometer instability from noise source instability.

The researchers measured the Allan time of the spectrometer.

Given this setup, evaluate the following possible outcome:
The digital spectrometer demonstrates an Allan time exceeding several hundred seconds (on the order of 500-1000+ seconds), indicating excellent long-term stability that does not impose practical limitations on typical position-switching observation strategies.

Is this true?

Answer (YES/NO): NO